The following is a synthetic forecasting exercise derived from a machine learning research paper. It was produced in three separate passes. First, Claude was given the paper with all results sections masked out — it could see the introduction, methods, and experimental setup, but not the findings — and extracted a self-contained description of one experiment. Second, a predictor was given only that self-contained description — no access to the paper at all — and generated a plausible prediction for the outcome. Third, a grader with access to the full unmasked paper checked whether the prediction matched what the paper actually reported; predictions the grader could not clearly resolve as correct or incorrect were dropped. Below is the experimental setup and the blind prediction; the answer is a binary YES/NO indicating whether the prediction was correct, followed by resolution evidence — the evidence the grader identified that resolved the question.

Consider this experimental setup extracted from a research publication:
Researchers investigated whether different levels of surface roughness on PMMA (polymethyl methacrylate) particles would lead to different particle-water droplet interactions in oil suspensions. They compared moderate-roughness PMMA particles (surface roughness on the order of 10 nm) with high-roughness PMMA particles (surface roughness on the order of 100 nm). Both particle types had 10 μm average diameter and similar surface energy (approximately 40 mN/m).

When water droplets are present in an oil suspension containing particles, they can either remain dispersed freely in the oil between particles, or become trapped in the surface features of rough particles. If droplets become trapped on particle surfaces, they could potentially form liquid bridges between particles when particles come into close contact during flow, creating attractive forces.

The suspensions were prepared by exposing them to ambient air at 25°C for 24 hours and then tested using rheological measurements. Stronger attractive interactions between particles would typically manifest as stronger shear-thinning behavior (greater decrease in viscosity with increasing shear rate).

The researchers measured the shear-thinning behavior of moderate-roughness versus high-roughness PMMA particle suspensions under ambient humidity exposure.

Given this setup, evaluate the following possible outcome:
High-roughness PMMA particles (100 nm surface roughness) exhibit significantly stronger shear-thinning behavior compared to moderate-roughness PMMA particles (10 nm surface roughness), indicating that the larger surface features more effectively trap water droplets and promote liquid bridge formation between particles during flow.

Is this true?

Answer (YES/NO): NO